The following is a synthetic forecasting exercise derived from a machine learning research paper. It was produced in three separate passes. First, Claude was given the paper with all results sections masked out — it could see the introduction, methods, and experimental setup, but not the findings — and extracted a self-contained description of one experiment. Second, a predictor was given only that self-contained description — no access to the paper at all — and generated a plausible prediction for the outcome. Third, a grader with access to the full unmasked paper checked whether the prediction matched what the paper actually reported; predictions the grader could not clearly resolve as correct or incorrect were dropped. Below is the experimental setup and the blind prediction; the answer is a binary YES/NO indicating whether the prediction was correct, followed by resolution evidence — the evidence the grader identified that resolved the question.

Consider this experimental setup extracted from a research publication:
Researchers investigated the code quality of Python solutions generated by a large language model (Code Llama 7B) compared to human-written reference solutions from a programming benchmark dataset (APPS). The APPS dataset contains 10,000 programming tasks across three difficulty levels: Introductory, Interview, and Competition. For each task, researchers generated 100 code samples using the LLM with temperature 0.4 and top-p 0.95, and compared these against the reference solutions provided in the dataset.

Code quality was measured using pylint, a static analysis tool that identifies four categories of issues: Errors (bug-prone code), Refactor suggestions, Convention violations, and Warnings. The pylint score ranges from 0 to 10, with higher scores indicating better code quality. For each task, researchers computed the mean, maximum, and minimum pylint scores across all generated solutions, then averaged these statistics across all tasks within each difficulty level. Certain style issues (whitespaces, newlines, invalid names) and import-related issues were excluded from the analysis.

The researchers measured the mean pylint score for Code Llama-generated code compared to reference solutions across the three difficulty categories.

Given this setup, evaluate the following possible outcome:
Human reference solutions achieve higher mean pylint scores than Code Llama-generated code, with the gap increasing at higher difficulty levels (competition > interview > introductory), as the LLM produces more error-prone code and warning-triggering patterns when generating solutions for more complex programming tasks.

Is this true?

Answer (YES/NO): NO